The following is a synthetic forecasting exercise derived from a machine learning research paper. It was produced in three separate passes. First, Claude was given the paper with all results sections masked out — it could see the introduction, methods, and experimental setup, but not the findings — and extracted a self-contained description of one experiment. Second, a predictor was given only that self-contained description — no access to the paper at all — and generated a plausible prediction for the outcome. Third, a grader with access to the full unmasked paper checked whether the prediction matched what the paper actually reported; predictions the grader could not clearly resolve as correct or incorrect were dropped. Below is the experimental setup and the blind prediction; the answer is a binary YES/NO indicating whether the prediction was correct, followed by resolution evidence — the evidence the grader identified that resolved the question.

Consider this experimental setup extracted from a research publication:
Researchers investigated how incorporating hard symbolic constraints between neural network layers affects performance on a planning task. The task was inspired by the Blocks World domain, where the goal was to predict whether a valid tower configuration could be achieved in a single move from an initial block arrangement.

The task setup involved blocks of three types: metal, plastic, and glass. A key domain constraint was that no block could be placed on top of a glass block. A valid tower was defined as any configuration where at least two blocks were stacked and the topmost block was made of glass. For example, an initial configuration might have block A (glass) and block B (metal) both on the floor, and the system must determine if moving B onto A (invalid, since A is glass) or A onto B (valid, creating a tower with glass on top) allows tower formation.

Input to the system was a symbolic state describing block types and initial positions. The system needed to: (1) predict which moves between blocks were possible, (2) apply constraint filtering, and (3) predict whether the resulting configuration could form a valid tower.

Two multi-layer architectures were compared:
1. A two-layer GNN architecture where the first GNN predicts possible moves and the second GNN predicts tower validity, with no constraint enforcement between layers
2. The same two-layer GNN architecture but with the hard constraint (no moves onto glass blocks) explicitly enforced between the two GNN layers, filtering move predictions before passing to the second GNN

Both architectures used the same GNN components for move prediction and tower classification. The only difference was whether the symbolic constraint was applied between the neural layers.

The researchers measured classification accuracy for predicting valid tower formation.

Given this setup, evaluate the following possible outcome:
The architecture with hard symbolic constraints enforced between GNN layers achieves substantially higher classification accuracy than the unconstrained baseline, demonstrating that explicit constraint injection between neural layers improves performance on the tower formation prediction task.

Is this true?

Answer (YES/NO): YES